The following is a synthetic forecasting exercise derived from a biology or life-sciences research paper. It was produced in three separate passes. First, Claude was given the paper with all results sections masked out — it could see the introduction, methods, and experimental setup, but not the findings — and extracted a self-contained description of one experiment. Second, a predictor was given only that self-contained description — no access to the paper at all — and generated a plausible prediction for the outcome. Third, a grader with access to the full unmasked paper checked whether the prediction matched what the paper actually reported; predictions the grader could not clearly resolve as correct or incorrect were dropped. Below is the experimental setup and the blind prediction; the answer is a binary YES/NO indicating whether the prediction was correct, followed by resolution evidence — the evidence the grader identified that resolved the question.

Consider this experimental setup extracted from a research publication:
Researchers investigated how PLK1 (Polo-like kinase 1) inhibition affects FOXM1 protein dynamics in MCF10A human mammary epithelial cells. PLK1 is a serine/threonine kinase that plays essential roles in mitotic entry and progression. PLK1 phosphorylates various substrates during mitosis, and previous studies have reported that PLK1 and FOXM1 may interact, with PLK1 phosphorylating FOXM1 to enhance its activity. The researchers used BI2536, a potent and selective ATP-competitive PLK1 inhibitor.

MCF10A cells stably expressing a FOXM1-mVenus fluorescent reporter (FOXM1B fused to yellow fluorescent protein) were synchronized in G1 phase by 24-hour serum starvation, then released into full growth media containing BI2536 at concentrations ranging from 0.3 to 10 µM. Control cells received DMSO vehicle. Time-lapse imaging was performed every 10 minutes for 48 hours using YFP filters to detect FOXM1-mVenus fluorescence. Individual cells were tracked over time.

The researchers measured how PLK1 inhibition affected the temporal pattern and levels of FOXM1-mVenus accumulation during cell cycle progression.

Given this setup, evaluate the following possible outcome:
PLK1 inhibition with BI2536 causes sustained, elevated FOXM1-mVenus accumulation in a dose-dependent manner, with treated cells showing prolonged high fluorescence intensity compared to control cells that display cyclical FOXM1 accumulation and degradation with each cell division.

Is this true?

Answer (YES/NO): NO